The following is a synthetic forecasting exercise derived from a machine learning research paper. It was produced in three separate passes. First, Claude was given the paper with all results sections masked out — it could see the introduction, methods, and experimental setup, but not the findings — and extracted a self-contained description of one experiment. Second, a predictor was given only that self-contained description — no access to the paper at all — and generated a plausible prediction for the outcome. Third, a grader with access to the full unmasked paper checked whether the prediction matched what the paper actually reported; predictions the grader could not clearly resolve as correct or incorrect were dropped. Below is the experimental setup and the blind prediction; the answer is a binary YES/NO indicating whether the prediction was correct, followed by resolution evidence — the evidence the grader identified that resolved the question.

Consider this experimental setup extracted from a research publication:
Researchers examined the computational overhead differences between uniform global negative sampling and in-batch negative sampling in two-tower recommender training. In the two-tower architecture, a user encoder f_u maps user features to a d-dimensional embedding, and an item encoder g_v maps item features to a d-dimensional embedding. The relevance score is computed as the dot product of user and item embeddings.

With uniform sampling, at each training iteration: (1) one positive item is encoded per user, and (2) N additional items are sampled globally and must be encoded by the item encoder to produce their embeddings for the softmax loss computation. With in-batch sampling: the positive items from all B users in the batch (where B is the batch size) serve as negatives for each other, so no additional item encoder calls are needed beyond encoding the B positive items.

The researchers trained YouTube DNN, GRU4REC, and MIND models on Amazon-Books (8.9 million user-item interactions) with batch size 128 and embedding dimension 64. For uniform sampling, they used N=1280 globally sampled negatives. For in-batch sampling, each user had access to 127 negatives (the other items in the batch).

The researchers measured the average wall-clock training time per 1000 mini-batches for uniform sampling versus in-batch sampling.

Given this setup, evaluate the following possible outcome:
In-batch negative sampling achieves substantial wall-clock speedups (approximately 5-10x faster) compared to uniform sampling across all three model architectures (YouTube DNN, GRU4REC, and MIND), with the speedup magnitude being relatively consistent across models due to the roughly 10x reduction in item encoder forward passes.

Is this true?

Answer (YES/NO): NO